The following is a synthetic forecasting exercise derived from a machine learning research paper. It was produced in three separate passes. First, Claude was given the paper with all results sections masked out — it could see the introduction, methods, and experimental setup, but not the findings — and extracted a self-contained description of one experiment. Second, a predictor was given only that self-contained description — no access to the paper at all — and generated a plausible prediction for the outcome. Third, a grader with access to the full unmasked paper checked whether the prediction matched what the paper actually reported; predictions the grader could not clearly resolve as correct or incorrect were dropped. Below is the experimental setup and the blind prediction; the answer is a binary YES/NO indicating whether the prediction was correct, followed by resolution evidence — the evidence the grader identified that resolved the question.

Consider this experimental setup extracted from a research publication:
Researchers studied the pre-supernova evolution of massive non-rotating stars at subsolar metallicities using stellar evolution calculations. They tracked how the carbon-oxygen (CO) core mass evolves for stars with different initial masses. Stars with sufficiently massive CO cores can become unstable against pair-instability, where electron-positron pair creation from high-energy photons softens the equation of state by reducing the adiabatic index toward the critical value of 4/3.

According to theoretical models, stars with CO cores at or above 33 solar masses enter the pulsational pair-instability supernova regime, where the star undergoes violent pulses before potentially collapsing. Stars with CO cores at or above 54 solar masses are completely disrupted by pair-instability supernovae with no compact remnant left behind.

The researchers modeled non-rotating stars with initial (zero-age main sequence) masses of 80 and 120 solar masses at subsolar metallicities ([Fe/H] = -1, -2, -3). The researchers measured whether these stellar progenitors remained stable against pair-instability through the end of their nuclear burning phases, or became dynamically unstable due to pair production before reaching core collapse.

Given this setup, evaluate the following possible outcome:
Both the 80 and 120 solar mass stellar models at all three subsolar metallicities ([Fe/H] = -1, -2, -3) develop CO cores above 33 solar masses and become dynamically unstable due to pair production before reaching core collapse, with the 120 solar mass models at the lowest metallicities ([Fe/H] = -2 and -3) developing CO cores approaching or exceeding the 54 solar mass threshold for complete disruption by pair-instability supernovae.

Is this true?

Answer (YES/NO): NO